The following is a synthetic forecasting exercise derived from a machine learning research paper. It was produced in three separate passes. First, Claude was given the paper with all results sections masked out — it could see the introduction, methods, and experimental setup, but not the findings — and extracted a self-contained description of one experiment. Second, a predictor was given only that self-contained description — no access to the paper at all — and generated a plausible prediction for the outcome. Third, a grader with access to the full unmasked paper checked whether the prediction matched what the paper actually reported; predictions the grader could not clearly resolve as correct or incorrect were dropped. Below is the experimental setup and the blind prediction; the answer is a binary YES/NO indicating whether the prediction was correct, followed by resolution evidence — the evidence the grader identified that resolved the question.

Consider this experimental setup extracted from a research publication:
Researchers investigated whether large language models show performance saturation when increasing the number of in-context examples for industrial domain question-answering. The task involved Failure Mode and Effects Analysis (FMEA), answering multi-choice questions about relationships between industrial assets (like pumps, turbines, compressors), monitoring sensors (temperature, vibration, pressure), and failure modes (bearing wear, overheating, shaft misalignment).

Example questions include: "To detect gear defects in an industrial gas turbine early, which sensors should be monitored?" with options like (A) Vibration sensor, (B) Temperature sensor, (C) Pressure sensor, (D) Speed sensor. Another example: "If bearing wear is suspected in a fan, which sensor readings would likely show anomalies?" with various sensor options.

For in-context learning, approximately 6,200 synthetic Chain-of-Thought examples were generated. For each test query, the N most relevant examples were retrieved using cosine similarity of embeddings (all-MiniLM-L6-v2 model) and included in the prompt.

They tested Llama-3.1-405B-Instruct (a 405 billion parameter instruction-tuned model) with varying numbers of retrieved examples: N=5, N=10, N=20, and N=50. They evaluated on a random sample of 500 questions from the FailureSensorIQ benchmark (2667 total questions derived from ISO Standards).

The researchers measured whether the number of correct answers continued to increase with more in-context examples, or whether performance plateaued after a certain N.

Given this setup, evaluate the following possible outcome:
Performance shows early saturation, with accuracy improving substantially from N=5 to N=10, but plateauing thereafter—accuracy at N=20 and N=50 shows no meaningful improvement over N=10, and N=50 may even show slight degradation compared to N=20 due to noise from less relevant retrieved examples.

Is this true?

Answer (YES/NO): NO